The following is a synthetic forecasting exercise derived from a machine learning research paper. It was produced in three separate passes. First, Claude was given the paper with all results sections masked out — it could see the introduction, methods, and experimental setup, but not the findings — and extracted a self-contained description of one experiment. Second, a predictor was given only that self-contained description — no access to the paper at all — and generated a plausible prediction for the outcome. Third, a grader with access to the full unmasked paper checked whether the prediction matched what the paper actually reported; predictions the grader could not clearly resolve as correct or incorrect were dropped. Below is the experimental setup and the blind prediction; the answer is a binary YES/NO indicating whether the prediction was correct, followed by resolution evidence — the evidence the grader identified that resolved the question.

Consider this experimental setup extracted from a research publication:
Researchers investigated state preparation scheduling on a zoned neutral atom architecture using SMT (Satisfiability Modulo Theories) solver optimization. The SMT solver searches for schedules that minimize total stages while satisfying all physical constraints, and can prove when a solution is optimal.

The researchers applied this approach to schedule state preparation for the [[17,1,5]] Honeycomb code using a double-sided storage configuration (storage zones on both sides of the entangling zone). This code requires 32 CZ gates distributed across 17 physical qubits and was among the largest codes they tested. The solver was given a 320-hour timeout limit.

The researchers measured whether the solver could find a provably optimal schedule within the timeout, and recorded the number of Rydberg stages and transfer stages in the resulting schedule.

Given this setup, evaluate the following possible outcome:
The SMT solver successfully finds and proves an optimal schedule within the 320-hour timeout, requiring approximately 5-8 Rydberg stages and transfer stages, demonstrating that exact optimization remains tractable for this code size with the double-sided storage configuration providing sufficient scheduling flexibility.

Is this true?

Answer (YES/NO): NO